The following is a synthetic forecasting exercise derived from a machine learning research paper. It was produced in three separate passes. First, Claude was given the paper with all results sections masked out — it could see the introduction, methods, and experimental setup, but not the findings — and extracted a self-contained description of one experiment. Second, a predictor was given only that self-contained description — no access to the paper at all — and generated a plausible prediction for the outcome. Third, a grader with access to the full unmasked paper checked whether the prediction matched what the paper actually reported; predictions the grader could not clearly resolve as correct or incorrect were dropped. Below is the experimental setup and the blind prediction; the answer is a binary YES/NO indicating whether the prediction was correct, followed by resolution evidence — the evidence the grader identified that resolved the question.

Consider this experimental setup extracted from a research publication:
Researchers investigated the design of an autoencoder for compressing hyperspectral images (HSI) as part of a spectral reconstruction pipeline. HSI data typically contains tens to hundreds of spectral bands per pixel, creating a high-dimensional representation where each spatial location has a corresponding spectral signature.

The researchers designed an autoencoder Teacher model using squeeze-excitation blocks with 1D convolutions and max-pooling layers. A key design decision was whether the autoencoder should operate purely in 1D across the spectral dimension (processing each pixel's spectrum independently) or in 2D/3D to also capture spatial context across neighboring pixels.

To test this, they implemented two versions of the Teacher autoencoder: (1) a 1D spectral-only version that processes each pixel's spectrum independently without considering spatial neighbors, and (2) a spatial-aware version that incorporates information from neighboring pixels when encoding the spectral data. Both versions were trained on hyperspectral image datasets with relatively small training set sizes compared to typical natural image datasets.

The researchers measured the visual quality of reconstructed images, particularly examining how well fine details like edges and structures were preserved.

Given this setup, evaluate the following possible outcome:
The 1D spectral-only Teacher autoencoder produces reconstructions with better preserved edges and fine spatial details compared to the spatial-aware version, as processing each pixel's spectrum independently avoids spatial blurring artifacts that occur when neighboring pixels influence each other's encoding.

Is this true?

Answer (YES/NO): YES